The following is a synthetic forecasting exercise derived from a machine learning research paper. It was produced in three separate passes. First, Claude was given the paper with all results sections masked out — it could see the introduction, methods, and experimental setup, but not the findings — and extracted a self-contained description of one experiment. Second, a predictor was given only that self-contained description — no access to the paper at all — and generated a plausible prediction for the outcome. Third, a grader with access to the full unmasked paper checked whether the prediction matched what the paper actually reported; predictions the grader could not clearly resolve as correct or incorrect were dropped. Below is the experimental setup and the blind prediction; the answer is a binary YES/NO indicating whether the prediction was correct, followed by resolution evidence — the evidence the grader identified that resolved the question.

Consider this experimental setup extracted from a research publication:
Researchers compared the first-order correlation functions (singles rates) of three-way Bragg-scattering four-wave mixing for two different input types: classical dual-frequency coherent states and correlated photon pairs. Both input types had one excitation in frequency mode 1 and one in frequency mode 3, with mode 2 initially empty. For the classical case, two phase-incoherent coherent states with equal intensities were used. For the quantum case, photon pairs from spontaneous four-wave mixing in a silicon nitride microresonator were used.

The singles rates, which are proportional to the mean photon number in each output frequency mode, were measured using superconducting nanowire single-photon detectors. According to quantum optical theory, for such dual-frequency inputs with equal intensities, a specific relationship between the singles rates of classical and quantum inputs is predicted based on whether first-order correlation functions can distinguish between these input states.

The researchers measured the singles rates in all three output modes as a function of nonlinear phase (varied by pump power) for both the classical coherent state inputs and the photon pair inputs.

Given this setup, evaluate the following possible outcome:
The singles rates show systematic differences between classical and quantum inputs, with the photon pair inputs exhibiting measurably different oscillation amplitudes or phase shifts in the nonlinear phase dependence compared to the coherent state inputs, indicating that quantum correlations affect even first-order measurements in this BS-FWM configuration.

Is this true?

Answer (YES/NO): NO